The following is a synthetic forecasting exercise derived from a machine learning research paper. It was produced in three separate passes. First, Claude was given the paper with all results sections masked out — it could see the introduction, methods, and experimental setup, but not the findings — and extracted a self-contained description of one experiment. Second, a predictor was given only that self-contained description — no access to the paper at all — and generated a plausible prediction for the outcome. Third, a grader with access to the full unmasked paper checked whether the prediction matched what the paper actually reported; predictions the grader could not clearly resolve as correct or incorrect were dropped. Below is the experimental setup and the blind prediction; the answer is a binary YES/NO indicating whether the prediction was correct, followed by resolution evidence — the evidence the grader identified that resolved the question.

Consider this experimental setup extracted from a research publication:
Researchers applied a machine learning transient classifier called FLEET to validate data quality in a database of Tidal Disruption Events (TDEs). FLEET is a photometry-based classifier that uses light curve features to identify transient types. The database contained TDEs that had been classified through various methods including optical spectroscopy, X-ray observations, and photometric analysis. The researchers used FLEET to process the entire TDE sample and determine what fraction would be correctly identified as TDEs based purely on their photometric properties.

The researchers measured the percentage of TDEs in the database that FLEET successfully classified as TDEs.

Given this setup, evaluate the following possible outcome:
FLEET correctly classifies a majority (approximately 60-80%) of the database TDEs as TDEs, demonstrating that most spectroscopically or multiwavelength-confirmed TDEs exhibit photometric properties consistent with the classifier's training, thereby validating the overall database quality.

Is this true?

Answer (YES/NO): YES